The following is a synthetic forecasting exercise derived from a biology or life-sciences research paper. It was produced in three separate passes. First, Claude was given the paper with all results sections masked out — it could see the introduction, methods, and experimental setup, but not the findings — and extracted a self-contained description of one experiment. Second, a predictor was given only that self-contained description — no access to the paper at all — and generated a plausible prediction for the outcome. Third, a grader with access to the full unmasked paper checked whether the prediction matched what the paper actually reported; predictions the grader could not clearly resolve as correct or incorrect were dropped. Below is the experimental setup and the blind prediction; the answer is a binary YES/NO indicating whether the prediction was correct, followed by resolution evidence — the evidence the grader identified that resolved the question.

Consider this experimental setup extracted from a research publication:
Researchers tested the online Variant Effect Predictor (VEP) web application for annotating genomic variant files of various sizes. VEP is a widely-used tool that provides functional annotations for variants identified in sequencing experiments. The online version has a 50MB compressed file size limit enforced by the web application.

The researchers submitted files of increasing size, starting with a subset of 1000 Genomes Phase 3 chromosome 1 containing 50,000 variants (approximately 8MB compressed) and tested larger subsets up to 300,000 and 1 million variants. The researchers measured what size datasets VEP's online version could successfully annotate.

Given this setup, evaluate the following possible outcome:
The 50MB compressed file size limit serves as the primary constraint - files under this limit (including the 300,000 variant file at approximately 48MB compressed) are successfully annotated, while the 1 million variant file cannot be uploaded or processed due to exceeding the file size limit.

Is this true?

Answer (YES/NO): NO